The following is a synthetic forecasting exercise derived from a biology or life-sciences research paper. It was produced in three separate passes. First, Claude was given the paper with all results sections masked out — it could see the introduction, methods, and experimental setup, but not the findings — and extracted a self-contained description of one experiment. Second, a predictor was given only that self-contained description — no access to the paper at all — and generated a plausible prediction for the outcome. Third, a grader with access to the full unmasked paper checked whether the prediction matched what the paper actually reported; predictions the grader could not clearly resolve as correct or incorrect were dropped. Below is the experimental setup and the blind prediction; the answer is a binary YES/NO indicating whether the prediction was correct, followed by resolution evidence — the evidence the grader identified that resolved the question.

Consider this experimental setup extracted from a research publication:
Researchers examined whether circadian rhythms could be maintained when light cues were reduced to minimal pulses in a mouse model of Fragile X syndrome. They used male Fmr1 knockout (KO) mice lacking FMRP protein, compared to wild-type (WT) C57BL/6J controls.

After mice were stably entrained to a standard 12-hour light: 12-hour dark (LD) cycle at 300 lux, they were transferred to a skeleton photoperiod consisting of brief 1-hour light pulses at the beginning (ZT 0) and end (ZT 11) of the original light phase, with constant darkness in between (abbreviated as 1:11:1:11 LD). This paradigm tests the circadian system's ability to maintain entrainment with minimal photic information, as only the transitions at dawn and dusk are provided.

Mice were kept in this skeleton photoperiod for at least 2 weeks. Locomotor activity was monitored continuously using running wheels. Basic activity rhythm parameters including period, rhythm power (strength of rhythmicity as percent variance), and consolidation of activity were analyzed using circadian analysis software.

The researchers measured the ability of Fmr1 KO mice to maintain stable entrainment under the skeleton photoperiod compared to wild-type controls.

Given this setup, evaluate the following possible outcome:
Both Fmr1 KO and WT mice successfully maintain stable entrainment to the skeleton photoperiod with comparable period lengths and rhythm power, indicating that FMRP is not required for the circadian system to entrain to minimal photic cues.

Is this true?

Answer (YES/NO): NO